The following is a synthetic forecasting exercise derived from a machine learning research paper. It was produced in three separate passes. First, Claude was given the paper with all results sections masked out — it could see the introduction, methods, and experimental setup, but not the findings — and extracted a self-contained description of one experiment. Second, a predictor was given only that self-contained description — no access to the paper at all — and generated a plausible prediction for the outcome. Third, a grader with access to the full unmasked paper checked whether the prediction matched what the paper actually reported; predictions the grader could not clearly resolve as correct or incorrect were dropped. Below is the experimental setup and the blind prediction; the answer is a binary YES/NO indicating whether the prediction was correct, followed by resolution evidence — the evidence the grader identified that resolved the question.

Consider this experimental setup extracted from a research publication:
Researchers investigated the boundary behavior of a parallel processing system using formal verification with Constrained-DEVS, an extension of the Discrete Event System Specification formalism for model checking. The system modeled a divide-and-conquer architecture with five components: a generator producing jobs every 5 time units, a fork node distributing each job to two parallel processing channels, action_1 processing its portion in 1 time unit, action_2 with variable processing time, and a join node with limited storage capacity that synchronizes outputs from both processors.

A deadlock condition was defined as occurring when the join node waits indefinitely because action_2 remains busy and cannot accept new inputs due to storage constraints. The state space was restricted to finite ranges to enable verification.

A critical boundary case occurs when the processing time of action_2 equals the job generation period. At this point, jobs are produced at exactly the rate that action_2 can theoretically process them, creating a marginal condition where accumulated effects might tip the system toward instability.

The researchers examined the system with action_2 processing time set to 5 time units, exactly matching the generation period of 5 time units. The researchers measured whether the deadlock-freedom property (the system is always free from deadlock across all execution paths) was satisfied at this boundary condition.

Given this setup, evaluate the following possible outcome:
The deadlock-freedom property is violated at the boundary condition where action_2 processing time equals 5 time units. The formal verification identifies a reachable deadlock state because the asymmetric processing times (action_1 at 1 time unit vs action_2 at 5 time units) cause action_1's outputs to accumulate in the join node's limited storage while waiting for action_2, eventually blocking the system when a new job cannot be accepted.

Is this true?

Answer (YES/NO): YES